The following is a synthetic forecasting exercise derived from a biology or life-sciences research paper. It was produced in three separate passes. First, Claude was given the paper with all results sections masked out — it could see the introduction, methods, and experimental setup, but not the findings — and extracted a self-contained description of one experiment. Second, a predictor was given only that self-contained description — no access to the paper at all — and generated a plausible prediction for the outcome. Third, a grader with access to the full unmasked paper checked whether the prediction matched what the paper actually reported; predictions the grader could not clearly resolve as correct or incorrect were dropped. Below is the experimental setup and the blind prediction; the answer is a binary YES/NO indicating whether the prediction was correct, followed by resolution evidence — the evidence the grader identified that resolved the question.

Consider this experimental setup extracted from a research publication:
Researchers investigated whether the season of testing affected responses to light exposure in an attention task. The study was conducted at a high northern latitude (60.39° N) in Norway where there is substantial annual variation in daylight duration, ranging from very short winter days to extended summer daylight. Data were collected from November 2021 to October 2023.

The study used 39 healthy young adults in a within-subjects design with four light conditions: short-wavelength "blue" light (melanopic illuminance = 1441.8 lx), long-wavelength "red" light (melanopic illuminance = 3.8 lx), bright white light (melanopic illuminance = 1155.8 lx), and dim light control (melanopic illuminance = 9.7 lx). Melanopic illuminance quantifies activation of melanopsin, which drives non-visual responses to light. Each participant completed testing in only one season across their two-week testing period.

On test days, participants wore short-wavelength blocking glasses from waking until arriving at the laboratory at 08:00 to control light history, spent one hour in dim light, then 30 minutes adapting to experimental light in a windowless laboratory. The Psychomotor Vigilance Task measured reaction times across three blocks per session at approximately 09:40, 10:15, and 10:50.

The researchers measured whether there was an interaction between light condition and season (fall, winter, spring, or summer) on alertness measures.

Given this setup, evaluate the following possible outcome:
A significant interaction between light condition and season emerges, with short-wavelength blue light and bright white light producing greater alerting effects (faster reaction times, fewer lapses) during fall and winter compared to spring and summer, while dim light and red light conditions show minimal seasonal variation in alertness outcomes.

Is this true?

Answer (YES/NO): NO